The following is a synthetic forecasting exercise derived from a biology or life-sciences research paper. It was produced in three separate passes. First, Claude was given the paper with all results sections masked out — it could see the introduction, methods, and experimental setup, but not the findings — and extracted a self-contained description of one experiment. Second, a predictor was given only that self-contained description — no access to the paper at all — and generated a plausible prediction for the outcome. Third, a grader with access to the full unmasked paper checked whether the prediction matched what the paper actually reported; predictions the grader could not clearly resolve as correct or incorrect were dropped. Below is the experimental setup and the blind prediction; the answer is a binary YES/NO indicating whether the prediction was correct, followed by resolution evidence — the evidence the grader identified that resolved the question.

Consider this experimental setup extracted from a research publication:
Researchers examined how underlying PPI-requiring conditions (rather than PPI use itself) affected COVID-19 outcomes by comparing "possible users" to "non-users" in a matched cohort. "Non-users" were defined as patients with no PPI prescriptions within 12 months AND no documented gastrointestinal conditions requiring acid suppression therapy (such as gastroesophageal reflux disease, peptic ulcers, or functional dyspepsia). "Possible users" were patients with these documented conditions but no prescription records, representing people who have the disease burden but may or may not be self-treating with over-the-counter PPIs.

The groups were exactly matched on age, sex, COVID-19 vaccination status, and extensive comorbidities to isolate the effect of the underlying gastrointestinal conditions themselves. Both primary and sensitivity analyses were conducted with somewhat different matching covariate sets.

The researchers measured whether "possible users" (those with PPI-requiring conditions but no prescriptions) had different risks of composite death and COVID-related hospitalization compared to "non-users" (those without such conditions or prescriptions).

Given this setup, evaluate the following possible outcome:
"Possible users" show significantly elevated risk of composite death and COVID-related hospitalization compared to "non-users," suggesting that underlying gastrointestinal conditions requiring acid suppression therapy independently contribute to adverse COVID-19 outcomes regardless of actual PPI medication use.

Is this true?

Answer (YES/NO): YES